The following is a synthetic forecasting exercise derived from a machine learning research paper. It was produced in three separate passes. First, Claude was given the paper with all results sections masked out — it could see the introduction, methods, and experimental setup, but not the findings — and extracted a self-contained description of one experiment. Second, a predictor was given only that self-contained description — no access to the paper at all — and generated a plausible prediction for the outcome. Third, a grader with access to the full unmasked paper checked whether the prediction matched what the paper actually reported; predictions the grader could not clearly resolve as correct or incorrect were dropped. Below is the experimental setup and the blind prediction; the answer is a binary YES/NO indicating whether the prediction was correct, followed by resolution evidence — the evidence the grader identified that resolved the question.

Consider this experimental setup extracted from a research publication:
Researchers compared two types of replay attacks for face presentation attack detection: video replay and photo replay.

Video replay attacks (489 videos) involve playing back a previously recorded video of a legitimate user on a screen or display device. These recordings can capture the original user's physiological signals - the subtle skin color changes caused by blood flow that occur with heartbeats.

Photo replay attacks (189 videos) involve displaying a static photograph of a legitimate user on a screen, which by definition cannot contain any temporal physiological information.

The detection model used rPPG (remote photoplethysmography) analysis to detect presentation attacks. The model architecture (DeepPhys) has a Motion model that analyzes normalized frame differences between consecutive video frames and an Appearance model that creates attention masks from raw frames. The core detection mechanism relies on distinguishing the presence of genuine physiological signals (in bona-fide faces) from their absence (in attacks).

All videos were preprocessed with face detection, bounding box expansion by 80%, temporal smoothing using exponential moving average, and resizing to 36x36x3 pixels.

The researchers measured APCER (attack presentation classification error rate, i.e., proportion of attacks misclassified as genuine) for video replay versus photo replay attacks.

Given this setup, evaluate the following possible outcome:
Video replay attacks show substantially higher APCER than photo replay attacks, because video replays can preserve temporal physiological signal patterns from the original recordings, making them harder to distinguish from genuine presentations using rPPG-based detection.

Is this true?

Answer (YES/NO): YES